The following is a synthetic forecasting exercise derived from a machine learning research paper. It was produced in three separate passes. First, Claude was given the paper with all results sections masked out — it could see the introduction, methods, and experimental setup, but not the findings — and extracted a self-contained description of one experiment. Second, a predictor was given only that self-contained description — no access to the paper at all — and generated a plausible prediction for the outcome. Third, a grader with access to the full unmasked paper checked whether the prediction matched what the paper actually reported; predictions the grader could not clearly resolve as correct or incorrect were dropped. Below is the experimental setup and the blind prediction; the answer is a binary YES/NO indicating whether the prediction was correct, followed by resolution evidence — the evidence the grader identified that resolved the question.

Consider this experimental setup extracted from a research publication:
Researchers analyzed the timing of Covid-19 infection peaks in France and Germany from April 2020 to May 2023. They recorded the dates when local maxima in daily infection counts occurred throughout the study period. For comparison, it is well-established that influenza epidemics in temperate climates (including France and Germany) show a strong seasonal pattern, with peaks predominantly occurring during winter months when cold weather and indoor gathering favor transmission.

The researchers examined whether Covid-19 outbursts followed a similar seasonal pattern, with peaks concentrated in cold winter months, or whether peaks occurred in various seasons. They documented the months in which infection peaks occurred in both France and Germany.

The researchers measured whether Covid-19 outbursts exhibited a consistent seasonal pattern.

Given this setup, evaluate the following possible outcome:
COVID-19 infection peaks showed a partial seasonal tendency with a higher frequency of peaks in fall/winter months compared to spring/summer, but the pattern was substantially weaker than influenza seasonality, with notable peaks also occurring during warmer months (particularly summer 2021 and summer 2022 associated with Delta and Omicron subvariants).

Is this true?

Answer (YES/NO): NO